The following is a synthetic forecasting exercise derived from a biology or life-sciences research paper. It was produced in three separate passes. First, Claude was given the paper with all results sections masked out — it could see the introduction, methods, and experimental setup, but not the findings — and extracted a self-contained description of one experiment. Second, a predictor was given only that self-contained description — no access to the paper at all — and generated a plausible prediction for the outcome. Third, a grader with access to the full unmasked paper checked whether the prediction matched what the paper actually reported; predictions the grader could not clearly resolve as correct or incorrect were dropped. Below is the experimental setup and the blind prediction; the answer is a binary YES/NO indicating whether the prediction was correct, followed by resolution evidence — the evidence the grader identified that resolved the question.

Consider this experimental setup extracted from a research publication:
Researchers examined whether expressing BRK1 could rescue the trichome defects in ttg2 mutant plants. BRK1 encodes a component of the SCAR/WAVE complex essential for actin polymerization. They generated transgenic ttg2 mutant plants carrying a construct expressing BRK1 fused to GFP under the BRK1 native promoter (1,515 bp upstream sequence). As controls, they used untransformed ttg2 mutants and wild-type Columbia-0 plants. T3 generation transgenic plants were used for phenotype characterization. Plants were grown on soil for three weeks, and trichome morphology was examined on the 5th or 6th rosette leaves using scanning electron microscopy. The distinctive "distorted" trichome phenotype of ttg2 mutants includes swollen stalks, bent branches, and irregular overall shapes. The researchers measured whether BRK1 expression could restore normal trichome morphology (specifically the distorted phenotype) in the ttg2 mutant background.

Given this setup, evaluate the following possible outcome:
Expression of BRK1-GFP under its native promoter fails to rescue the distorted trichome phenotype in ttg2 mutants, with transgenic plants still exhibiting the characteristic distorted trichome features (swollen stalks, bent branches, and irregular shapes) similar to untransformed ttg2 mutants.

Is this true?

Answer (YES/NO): YES